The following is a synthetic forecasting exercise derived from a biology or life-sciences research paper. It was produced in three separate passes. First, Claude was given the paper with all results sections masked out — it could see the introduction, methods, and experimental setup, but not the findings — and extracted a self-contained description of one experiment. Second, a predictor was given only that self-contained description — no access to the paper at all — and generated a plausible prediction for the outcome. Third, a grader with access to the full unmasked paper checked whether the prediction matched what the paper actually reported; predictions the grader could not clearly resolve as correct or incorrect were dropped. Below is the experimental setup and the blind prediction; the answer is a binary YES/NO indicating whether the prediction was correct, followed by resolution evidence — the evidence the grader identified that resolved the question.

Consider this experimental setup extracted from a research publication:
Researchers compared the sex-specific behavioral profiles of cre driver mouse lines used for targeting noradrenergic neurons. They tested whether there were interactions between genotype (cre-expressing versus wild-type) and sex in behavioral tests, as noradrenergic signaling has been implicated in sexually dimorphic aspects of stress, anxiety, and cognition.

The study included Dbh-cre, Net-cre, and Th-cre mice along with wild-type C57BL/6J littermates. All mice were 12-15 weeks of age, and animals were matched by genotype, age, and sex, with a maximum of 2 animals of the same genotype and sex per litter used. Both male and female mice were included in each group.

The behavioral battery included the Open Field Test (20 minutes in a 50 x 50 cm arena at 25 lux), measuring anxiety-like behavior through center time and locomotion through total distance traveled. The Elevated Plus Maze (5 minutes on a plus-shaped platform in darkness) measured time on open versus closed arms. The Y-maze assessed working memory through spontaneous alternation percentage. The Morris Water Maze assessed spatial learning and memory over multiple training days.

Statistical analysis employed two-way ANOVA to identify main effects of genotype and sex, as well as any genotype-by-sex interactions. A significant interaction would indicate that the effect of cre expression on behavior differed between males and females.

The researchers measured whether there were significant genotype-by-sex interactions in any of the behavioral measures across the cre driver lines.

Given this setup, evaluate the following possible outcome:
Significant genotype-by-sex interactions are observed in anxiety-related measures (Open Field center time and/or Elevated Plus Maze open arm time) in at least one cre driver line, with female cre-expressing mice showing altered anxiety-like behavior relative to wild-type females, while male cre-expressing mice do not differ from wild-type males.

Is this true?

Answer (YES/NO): NO